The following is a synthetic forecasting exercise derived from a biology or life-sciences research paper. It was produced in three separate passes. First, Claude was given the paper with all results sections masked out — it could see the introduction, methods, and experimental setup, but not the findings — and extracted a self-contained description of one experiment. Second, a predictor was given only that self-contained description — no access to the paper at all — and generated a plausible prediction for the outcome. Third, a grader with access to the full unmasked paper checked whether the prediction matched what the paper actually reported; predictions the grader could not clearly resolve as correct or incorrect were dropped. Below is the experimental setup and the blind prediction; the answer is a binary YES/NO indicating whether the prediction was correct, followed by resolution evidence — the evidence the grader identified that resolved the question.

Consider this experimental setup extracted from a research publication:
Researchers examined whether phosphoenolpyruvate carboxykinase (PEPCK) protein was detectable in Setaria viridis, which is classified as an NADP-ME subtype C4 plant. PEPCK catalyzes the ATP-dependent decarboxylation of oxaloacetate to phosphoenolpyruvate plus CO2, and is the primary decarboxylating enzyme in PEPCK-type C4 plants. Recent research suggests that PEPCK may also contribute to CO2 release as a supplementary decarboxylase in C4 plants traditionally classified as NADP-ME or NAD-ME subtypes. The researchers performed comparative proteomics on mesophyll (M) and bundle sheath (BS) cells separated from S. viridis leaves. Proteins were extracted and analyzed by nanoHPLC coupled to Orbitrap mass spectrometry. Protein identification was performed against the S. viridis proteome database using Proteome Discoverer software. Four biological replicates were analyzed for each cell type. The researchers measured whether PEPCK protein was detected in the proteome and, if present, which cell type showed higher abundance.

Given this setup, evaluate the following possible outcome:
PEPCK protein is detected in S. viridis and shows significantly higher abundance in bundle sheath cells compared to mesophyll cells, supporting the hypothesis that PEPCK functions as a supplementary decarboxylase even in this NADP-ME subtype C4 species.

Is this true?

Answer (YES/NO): NO